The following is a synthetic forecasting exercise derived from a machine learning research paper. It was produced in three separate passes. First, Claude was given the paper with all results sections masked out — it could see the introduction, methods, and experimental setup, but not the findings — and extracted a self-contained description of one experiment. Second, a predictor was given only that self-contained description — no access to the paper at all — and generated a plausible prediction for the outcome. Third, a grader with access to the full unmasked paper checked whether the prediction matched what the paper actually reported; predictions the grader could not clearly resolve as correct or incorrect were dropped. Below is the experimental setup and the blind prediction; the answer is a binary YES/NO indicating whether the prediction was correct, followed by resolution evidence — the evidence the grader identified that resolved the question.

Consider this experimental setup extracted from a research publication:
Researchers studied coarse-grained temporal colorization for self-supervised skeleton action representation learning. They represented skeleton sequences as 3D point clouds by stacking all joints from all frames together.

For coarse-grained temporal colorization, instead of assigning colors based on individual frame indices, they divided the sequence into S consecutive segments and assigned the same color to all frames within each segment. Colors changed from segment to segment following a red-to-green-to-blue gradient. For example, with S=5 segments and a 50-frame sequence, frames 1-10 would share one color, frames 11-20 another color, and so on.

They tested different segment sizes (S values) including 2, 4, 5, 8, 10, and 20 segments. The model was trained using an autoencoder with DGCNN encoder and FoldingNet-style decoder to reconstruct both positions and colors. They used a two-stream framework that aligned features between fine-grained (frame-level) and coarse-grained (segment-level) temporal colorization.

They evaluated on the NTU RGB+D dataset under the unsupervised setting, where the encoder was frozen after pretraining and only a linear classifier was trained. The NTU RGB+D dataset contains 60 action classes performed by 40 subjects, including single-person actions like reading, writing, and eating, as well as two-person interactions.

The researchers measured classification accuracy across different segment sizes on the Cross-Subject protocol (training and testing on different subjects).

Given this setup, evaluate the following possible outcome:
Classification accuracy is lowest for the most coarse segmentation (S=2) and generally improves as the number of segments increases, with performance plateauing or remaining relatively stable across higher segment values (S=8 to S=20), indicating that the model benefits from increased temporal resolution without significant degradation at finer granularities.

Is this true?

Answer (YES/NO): NO